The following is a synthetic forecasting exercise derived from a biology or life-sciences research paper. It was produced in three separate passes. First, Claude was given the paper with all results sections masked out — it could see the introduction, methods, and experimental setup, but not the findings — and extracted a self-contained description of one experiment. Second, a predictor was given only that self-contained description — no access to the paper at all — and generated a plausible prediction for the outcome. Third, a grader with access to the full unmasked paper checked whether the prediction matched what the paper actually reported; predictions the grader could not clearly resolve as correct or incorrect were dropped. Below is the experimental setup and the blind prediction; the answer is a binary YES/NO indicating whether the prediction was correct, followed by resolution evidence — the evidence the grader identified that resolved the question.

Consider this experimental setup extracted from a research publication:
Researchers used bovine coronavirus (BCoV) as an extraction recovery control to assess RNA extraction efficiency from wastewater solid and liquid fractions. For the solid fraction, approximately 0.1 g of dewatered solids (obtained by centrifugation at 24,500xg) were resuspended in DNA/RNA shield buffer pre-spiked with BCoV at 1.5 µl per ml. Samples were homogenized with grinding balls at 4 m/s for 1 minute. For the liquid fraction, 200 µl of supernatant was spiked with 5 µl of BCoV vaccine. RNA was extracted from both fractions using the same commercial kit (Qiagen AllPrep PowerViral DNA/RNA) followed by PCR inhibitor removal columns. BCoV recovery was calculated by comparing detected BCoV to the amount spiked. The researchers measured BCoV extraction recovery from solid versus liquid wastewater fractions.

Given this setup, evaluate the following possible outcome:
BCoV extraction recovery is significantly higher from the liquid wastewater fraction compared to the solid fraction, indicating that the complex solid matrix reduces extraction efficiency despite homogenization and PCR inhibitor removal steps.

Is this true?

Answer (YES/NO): NO